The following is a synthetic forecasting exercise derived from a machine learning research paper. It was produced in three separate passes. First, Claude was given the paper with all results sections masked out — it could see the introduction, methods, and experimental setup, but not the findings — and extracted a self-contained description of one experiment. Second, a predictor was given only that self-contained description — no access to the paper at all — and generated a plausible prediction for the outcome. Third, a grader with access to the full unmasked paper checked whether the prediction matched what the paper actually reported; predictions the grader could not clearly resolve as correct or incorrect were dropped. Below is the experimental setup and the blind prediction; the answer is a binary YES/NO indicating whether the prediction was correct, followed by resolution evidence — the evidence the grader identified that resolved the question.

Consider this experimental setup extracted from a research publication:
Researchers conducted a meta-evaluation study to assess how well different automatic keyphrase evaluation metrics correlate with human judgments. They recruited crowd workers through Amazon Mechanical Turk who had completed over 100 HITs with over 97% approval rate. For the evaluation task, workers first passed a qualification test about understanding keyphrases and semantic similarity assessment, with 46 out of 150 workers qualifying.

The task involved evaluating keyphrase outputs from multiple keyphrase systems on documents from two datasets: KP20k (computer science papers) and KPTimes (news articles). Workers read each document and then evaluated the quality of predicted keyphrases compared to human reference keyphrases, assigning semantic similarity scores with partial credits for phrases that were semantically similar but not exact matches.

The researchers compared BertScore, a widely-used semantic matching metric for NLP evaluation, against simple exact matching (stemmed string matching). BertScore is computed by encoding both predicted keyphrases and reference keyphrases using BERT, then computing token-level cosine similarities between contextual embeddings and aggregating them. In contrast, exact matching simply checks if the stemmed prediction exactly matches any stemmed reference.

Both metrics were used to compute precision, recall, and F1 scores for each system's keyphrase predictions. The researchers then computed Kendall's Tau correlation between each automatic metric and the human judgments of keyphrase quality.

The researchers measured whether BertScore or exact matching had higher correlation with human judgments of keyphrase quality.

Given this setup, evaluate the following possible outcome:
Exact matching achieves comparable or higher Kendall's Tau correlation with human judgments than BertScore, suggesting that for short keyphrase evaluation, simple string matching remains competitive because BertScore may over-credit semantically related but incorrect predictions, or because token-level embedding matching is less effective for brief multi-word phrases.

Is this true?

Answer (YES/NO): YES